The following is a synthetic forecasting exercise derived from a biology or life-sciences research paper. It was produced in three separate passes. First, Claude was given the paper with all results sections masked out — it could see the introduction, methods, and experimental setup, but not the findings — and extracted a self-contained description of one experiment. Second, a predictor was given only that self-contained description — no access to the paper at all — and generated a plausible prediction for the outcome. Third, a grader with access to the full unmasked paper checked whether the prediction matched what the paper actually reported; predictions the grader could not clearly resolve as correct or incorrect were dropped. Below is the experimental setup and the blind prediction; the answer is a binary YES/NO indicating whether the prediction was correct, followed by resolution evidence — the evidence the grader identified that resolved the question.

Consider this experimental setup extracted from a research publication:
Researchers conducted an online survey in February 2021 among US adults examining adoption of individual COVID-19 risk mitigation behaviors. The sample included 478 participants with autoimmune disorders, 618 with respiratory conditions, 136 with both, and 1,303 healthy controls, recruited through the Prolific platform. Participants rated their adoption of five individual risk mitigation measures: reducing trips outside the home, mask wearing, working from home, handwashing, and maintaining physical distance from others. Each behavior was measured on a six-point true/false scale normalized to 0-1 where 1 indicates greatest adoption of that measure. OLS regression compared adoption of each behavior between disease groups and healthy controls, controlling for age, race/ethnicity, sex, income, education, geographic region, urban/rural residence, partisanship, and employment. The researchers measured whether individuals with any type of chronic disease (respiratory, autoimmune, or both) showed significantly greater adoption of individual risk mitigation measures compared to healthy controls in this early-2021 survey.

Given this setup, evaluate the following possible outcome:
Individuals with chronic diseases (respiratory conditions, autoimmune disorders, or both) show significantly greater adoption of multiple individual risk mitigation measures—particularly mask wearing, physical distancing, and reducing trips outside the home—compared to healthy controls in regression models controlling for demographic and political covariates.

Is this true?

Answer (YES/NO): YES